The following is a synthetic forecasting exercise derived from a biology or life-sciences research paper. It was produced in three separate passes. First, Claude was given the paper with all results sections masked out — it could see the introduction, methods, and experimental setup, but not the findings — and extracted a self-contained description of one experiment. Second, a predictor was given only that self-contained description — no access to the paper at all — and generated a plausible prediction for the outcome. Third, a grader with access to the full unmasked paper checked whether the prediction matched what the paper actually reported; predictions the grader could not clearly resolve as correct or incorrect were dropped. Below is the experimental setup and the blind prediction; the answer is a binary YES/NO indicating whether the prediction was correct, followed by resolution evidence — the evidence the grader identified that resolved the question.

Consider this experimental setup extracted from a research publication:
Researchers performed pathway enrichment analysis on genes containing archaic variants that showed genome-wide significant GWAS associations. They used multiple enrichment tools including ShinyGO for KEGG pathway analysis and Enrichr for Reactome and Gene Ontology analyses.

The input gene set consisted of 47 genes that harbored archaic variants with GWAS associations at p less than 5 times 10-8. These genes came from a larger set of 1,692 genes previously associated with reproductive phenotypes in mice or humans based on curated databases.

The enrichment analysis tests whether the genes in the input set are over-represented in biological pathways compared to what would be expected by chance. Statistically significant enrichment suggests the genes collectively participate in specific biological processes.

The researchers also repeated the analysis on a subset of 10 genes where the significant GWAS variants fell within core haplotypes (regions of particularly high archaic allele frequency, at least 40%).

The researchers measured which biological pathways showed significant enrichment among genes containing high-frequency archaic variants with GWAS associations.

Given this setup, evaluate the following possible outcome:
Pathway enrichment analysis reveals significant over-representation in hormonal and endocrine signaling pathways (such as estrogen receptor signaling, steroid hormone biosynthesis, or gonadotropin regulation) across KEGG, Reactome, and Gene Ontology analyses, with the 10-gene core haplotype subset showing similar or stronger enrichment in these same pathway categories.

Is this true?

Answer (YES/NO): NO